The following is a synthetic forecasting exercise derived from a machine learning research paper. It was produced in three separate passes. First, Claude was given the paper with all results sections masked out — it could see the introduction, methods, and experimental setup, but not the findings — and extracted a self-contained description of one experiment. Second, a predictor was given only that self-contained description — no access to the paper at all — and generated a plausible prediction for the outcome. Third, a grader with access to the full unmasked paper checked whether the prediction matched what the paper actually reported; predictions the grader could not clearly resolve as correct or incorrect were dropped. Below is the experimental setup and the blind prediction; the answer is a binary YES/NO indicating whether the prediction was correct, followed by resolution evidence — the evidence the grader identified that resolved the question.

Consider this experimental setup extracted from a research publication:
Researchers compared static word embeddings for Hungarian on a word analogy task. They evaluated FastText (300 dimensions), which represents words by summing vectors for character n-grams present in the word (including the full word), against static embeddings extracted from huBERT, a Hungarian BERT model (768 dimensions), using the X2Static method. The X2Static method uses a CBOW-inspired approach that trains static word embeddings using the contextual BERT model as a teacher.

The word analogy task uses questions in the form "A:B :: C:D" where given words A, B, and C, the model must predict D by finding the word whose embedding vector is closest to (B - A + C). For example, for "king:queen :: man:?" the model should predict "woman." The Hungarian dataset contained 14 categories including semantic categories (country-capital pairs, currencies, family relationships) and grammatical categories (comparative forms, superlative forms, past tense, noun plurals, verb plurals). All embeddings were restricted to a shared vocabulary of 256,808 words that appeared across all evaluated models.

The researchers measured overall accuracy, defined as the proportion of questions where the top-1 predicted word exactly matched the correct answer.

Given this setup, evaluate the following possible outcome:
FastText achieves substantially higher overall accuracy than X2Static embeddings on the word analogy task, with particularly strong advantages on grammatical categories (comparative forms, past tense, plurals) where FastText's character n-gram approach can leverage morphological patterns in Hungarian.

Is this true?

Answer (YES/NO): NO